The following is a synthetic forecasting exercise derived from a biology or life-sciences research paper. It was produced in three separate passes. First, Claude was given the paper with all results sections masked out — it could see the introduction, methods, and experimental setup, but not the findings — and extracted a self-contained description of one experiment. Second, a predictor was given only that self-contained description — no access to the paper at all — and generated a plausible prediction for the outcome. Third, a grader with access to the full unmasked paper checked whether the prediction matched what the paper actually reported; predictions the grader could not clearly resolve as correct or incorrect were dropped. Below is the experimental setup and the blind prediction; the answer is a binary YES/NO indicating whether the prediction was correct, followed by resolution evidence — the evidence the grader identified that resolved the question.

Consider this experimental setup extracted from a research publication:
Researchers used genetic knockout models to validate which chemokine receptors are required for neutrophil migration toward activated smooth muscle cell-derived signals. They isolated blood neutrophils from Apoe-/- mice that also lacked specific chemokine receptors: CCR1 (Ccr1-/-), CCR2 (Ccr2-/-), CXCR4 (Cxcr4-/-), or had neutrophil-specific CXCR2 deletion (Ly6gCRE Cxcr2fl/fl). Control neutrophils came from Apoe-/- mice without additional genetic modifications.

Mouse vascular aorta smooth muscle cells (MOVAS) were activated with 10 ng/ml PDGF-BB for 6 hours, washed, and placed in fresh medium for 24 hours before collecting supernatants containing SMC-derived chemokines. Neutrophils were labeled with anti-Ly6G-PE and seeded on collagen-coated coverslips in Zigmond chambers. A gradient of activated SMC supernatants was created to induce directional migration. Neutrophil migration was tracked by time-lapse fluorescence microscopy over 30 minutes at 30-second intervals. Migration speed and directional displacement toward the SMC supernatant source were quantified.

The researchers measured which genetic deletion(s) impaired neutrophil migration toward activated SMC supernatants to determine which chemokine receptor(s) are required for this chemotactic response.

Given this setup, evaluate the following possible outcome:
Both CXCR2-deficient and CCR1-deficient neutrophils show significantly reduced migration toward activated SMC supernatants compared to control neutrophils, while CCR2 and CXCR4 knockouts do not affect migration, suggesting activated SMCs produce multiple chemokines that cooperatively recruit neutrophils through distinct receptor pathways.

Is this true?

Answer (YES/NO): NO